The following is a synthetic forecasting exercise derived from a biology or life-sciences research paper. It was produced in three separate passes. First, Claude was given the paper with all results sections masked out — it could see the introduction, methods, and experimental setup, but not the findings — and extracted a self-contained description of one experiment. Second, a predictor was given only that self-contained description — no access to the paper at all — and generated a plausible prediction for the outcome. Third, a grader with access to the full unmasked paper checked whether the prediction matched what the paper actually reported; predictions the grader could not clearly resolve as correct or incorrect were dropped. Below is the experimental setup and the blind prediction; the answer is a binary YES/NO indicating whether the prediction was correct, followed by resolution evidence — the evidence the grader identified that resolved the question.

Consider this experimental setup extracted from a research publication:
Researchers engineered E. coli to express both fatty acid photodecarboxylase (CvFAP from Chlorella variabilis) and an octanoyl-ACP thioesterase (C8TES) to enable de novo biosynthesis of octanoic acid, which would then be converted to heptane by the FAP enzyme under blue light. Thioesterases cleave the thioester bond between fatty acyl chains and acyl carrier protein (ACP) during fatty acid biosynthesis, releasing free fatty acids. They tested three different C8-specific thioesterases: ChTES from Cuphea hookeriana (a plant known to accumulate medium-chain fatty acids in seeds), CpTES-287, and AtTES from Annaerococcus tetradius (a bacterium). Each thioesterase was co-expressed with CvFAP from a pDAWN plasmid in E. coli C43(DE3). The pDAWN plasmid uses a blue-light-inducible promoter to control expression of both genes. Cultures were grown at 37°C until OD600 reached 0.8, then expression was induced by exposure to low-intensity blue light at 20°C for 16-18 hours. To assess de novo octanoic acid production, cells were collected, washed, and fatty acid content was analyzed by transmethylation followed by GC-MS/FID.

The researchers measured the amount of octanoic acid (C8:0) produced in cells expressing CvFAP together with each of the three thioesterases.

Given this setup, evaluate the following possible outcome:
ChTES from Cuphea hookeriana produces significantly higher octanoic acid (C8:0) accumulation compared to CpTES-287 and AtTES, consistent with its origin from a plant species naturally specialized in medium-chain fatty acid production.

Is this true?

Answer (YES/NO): YES